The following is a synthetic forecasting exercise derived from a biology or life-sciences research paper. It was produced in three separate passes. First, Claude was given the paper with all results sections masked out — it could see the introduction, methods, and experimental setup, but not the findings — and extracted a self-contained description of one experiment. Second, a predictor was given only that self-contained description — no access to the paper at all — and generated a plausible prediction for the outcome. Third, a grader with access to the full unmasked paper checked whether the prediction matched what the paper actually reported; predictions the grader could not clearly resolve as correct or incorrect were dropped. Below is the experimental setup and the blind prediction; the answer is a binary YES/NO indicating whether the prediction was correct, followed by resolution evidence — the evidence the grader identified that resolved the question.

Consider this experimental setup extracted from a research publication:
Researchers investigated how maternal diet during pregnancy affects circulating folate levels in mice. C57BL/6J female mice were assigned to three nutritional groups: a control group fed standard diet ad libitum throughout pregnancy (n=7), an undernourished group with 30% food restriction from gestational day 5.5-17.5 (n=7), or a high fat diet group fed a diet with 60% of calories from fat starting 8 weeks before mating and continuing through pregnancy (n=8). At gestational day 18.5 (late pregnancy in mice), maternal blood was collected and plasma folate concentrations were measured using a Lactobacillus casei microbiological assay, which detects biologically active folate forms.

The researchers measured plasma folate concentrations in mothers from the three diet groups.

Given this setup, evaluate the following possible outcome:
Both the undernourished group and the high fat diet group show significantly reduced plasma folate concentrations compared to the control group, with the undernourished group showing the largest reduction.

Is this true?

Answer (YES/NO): NO